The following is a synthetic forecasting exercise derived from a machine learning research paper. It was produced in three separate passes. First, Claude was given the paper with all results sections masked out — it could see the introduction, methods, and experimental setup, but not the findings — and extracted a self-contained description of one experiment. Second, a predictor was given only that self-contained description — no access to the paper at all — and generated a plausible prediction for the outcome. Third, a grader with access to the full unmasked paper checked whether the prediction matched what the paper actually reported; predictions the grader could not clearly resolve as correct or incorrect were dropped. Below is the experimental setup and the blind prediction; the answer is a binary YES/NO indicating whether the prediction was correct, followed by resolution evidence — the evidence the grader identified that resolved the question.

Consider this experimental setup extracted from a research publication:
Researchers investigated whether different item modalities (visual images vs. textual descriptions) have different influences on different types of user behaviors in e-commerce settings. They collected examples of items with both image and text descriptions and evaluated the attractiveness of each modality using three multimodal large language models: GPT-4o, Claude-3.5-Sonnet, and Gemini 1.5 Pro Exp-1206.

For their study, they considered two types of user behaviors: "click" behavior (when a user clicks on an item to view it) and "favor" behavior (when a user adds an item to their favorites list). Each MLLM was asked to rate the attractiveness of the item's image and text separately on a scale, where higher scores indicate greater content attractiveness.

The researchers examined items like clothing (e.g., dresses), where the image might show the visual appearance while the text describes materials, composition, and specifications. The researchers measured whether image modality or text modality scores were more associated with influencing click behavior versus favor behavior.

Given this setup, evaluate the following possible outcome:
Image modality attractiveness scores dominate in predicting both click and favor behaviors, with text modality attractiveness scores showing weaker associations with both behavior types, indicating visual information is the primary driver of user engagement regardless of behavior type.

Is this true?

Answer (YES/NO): NO